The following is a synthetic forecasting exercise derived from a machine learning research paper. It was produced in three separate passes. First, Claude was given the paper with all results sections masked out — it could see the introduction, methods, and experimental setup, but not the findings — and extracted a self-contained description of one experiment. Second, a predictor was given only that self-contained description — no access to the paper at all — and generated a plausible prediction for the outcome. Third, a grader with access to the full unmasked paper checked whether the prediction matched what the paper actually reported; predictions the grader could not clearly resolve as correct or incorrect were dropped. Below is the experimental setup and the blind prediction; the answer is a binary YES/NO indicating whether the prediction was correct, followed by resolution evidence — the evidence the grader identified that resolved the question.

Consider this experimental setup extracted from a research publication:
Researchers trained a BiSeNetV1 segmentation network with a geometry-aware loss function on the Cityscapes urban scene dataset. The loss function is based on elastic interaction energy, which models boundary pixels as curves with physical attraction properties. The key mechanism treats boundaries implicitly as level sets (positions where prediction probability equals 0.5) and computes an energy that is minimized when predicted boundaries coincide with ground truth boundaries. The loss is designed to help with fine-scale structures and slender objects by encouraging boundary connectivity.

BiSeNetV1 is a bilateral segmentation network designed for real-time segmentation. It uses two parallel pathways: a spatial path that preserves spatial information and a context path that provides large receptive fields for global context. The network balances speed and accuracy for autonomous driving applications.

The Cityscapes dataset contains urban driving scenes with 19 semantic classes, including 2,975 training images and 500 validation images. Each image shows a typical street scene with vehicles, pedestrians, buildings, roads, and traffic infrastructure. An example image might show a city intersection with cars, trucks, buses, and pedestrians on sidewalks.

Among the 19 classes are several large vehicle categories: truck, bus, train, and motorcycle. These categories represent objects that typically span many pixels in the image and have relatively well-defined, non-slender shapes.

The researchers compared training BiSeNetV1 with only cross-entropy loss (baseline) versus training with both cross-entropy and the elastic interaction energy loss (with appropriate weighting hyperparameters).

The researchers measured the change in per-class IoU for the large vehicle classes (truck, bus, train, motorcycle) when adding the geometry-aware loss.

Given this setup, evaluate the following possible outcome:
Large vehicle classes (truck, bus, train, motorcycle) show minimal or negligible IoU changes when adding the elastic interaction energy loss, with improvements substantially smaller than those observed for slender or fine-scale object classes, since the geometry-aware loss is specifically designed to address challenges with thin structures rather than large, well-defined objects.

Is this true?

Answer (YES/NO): NO